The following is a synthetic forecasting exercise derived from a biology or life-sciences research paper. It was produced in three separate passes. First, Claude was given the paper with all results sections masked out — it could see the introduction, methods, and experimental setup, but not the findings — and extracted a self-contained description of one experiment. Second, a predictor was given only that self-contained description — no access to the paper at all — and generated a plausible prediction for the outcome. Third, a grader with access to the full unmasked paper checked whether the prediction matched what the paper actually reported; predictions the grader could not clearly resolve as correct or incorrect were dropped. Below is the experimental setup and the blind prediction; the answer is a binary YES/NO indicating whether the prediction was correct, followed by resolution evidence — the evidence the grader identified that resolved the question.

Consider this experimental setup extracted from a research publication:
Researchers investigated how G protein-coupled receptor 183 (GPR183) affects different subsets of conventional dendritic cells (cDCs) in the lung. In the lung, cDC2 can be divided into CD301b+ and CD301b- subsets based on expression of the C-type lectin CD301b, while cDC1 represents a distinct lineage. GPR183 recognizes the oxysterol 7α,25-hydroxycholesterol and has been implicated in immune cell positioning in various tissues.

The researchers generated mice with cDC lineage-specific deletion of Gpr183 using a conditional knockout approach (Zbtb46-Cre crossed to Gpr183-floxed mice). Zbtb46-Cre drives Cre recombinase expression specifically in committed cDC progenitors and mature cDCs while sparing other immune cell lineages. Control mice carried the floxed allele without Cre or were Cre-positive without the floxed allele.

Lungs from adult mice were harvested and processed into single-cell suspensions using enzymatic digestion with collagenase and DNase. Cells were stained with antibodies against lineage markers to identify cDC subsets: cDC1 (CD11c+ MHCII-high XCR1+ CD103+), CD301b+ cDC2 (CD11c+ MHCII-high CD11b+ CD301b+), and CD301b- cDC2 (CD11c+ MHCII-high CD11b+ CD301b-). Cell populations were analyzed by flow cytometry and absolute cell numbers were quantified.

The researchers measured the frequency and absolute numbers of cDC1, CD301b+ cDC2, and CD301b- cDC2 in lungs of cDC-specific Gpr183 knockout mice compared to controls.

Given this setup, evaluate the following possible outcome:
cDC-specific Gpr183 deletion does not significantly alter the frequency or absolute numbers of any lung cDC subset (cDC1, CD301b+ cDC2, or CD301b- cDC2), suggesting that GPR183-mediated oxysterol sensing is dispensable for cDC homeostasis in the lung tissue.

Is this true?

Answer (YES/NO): NO